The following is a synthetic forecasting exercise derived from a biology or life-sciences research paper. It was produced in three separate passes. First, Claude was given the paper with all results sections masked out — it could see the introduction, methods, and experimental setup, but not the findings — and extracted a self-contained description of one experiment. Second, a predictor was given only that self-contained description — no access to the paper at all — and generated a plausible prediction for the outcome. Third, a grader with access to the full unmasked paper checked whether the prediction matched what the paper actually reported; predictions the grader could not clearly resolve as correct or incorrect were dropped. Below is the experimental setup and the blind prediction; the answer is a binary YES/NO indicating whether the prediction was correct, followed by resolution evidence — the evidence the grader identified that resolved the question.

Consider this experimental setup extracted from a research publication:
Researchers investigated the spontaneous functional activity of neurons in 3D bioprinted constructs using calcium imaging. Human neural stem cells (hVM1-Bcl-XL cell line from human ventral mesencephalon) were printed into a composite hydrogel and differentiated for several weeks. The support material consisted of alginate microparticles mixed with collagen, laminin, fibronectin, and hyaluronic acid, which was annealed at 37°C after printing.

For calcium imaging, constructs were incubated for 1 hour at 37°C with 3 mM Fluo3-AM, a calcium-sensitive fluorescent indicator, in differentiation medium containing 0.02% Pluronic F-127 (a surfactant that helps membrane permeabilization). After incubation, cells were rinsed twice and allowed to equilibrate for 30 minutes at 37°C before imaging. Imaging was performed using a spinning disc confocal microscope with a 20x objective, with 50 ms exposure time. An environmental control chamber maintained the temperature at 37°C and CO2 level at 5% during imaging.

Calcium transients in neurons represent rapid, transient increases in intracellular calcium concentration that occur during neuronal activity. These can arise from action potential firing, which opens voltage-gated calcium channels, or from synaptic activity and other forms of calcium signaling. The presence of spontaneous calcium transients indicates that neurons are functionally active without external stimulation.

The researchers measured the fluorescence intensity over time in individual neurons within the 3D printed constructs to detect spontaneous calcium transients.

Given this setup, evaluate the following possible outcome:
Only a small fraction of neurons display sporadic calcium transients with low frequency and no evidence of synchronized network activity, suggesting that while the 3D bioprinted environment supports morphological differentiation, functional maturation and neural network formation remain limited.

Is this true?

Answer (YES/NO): NO